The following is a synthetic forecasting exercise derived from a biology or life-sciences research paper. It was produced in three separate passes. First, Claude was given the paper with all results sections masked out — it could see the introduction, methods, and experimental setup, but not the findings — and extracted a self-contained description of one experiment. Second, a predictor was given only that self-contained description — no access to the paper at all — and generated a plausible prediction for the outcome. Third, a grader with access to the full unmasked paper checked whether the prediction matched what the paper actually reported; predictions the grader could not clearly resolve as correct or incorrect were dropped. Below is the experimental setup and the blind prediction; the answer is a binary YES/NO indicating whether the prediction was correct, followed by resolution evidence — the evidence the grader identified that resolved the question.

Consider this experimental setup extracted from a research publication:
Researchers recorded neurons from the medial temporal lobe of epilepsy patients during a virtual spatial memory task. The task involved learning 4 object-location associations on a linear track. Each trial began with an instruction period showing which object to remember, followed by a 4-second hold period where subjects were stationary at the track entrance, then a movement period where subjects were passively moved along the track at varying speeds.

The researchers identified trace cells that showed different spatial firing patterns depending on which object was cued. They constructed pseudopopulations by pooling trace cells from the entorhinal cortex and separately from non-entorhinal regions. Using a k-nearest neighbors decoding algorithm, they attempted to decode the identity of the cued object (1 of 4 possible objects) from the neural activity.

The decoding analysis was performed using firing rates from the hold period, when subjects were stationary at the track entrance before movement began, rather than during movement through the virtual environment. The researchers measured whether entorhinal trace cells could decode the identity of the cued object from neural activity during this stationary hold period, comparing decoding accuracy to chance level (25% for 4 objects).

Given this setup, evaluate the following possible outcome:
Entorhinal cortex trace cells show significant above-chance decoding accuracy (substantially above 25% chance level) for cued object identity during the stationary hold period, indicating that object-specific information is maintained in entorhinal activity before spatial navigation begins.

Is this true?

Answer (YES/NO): YES